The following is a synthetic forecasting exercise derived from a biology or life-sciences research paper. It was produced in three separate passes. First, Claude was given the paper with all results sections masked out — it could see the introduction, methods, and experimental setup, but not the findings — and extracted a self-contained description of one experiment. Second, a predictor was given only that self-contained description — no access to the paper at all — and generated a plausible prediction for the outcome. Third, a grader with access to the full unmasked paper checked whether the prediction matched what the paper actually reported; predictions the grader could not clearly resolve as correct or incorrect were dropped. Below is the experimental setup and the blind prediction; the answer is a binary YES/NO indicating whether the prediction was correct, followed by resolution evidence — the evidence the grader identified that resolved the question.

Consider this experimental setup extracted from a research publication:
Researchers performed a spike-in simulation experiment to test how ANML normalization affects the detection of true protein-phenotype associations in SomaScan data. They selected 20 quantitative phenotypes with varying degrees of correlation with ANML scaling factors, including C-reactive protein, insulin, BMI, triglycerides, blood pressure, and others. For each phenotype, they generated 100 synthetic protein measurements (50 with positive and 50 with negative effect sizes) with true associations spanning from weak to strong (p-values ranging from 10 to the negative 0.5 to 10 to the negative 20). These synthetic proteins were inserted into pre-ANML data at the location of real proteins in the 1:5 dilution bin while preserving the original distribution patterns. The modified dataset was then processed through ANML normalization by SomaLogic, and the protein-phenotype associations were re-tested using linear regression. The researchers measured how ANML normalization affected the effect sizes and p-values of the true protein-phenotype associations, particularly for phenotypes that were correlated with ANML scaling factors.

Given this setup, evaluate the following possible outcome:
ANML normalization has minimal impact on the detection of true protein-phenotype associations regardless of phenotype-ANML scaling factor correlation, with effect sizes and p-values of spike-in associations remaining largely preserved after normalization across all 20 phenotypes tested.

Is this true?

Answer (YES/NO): NO